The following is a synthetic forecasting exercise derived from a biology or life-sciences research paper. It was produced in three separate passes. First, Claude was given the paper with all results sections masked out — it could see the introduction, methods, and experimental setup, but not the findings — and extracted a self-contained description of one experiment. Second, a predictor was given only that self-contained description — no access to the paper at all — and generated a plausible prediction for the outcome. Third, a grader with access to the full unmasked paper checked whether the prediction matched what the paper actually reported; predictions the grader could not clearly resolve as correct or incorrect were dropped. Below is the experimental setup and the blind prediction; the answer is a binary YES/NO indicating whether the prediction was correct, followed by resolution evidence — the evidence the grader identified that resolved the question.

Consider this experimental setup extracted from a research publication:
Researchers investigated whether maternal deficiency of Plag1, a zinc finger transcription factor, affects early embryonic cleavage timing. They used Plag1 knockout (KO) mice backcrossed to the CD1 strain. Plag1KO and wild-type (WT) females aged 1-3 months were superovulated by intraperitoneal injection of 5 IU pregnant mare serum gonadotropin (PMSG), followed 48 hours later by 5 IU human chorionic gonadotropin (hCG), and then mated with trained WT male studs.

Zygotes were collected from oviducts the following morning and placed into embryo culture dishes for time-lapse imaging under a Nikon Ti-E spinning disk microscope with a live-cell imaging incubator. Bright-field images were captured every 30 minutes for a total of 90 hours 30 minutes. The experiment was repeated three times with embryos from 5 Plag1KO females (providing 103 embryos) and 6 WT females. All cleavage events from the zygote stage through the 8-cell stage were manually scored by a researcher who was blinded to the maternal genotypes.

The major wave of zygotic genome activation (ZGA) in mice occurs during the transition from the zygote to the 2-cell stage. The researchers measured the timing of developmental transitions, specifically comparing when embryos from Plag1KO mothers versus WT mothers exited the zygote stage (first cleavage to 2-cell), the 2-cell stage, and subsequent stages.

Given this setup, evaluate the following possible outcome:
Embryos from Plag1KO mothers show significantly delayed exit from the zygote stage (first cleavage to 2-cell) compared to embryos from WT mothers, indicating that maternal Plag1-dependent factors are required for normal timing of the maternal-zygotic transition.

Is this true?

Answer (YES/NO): NO